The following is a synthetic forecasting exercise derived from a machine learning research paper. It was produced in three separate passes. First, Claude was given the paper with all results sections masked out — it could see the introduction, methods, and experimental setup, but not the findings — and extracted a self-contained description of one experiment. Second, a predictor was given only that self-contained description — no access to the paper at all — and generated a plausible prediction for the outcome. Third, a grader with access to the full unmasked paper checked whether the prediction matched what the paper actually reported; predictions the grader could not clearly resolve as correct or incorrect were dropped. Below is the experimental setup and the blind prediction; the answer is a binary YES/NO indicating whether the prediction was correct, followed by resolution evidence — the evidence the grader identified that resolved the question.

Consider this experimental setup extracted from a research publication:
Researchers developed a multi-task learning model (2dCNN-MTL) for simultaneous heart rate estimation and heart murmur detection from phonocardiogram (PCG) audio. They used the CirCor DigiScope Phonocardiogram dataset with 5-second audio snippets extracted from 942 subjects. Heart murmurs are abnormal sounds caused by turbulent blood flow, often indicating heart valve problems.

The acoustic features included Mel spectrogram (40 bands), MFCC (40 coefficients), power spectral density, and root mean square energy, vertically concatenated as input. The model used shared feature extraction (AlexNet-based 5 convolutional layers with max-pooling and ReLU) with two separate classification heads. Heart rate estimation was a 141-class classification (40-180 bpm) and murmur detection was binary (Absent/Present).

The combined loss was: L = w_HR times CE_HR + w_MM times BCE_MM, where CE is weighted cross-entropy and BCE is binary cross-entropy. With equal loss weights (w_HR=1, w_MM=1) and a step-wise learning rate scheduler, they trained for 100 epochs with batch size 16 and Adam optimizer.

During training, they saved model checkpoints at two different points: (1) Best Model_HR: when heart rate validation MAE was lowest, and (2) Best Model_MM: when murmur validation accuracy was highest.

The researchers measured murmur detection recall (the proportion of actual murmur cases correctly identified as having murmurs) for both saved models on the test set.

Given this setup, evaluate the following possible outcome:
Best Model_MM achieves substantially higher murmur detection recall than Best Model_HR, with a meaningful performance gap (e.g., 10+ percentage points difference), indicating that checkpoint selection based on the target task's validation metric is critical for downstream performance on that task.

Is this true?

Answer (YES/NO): NO